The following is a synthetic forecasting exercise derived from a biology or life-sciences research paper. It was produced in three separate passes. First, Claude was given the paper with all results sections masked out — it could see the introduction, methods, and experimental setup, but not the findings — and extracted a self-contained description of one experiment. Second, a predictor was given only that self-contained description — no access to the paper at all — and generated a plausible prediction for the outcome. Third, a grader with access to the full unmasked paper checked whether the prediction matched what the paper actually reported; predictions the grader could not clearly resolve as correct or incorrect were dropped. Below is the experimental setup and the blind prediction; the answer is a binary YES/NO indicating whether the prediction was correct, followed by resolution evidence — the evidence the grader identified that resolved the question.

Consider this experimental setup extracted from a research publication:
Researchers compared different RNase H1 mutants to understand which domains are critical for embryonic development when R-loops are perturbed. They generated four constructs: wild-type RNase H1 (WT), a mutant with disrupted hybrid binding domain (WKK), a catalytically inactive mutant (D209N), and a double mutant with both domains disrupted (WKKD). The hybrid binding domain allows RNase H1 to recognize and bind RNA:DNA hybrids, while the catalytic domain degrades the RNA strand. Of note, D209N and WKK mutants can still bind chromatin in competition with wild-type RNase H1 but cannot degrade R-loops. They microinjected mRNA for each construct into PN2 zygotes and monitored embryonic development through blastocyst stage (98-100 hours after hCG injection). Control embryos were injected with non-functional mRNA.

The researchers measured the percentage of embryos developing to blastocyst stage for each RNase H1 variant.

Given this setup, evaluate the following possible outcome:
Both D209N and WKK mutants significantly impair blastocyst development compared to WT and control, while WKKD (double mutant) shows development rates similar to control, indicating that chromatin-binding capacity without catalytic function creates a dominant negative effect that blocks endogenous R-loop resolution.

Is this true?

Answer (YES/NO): NO